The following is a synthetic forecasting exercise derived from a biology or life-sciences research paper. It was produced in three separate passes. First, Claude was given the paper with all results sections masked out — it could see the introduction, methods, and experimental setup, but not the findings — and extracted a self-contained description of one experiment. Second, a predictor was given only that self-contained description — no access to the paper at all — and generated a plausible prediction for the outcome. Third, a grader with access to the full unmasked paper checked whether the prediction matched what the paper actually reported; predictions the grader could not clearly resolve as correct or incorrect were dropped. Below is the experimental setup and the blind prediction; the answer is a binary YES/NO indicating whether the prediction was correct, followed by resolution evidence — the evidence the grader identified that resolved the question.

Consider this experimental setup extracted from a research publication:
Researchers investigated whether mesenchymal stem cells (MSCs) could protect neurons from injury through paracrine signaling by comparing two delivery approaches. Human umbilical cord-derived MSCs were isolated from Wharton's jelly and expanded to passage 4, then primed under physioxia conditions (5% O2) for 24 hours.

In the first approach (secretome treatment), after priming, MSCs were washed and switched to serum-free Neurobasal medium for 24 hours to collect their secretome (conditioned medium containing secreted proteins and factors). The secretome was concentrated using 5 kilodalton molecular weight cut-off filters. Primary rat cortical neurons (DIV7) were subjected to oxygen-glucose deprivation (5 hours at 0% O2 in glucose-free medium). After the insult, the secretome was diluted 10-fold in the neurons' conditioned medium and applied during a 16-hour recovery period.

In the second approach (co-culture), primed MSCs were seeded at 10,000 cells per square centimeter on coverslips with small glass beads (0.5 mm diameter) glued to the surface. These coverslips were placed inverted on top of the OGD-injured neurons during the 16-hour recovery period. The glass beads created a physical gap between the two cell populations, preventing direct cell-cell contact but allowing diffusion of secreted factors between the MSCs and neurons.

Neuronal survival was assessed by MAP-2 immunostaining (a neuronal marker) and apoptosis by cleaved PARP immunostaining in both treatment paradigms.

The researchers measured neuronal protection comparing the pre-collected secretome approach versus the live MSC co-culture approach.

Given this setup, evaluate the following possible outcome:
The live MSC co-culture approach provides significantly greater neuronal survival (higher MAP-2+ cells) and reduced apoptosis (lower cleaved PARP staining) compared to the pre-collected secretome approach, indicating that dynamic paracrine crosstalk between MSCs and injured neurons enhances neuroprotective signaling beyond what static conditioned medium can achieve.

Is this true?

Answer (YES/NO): NO